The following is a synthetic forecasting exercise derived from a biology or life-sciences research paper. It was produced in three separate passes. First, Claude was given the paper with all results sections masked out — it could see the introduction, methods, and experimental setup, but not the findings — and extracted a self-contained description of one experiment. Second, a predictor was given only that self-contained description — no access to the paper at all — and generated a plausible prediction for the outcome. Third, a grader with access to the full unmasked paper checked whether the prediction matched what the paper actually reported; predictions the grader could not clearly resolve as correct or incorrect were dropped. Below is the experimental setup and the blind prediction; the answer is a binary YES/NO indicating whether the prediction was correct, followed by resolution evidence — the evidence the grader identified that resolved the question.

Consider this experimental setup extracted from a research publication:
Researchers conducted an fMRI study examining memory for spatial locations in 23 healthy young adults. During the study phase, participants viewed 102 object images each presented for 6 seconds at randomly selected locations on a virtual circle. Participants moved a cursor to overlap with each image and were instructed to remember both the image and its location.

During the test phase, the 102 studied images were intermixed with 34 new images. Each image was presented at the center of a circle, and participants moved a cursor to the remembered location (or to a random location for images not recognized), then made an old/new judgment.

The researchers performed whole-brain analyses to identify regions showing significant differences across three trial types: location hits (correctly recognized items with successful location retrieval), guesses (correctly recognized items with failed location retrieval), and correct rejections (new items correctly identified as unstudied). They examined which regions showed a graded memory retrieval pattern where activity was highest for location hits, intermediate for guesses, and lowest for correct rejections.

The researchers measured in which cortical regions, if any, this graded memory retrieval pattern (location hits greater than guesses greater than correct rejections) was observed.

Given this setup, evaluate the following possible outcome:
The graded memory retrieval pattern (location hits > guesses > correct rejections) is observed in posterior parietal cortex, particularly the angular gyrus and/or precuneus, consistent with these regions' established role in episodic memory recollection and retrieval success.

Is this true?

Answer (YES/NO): NO